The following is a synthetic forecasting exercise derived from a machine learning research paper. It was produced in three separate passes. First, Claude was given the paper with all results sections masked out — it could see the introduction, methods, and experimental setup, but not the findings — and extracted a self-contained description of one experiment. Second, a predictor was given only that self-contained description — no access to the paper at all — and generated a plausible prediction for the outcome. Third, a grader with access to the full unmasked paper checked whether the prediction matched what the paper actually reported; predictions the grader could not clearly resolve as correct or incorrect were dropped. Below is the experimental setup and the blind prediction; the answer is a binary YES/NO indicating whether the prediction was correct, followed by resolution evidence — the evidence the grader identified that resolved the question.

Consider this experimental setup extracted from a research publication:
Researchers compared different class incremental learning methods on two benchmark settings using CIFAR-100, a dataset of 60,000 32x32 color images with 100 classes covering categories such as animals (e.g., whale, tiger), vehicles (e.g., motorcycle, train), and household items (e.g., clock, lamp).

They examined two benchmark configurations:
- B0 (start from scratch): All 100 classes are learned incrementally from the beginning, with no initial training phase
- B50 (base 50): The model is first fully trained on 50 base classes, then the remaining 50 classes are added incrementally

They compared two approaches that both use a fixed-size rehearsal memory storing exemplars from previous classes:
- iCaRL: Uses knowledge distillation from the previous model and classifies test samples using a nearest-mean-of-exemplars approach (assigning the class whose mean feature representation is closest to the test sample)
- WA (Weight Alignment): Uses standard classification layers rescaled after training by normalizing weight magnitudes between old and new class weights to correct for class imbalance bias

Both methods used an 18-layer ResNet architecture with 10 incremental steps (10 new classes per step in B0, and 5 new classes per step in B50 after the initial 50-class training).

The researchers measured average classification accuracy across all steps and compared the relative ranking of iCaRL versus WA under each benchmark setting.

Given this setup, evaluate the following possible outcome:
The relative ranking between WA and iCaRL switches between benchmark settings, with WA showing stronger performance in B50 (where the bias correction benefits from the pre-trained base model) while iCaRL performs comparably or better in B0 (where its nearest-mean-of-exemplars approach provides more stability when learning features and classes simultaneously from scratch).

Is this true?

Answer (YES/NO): NO